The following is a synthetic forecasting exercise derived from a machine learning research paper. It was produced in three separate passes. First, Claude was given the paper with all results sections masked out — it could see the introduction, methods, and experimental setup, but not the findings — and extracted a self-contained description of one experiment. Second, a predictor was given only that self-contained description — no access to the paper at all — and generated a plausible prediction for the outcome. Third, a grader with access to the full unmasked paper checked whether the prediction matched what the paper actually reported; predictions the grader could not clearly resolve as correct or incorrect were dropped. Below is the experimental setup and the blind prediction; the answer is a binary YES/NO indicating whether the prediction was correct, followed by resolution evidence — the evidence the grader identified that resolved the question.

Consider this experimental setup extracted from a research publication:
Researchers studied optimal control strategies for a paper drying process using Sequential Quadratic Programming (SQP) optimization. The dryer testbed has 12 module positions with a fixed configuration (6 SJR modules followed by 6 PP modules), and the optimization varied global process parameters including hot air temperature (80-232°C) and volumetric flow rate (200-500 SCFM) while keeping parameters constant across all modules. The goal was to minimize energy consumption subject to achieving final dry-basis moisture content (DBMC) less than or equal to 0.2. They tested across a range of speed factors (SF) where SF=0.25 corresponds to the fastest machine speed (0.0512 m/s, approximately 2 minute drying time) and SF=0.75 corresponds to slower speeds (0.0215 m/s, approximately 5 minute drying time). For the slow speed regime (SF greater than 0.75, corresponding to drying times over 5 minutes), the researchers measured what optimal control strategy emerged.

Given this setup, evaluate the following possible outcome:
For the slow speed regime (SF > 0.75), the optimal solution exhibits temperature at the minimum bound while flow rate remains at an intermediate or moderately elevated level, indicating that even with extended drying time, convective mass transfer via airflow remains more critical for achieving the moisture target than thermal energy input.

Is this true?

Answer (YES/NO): NO